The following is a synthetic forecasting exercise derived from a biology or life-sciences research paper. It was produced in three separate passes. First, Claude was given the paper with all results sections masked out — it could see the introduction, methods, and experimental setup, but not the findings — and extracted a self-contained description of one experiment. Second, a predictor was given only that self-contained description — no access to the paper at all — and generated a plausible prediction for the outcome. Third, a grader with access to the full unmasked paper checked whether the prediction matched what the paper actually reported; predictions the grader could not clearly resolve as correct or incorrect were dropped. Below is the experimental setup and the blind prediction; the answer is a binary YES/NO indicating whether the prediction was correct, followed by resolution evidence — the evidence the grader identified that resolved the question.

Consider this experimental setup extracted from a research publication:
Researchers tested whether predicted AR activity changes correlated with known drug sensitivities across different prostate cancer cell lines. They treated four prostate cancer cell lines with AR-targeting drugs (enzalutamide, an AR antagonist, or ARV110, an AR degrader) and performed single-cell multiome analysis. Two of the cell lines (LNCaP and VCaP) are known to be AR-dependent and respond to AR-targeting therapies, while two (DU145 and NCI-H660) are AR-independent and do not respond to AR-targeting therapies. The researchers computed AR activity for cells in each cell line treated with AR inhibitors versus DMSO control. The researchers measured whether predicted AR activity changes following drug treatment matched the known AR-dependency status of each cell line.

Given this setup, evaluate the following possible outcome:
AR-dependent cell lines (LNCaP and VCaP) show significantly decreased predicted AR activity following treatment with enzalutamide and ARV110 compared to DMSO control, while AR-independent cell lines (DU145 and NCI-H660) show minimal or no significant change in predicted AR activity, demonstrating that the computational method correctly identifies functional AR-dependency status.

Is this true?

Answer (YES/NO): YES